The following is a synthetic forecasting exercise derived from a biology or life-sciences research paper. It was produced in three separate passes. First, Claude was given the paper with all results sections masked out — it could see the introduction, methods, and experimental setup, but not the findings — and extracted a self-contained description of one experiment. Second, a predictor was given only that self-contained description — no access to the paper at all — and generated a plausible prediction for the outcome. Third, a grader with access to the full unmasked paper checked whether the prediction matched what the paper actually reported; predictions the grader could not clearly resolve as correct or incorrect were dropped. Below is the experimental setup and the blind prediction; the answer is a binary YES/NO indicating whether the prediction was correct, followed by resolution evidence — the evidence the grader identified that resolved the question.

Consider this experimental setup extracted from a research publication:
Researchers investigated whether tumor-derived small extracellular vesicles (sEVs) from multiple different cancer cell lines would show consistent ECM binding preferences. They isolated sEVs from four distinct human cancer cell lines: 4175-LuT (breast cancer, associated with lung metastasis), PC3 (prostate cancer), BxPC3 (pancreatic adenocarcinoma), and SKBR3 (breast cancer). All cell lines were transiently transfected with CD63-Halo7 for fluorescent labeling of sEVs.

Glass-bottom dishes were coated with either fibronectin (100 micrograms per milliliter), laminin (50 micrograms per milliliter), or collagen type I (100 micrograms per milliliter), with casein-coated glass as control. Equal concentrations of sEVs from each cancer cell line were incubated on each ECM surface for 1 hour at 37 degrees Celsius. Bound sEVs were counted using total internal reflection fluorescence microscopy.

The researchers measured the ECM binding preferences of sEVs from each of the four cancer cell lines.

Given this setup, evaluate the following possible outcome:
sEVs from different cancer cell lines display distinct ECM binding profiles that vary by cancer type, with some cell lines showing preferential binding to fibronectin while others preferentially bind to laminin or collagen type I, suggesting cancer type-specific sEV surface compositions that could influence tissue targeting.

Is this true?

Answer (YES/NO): NO